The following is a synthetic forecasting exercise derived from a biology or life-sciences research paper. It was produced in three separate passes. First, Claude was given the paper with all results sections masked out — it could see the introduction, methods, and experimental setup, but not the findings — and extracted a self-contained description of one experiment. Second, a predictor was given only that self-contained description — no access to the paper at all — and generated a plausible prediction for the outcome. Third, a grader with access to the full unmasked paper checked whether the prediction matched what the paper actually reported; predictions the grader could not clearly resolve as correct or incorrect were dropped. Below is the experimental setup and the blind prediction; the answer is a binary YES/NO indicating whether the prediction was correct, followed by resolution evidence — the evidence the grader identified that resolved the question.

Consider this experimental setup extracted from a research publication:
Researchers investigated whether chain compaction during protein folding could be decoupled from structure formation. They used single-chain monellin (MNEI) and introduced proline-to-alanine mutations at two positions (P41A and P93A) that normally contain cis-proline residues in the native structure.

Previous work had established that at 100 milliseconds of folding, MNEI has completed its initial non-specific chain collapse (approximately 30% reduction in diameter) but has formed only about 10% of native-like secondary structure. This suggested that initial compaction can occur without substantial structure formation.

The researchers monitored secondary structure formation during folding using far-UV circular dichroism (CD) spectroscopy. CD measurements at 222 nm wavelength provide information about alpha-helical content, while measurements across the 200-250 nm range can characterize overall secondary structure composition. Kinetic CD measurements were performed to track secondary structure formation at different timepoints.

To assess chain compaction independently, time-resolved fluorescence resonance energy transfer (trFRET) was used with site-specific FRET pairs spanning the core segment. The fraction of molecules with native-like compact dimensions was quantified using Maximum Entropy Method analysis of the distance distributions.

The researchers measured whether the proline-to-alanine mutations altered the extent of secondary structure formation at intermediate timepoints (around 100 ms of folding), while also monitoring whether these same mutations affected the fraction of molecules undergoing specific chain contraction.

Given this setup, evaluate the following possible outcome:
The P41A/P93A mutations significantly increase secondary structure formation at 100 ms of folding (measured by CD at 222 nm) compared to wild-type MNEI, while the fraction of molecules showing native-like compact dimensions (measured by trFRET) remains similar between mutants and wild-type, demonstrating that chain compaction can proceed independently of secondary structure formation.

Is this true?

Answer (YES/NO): NO